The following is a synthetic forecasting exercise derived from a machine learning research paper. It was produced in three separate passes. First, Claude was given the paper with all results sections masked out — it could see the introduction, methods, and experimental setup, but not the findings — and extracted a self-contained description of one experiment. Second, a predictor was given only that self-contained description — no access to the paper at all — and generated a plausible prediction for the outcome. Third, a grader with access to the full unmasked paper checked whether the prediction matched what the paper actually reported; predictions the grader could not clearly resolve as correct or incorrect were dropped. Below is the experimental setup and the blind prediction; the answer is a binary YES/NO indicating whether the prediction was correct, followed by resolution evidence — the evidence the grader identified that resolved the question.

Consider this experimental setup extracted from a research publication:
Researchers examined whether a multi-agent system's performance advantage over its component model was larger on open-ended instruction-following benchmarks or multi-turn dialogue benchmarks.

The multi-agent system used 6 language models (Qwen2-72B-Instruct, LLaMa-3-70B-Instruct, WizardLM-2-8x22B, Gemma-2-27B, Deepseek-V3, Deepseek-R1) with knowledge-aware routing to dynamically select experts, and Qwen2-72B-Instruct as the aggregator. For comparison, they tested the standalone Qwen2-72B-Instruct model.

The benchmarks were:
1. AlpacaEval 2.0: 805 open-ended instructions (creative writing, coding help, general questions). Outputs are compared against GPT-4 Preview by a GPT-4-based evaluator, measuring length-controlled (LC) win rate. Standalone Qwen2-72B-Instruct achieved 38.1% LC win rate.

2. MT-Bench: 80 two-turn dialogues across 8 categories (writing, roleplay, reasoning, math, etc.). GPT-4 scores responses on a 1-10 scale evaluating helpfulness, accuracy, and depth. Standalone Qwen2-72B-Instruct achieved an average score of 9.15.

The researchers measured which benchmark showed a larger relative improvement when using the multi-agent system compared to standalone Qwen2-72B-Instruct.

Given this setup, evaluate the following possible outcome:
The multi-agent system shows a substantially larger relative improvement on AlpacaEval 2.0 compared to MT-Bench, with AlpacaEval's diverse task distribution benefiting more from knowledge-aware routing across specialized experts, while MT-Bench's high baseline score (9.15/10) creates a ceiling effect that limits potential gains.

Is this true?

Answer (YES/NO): YES